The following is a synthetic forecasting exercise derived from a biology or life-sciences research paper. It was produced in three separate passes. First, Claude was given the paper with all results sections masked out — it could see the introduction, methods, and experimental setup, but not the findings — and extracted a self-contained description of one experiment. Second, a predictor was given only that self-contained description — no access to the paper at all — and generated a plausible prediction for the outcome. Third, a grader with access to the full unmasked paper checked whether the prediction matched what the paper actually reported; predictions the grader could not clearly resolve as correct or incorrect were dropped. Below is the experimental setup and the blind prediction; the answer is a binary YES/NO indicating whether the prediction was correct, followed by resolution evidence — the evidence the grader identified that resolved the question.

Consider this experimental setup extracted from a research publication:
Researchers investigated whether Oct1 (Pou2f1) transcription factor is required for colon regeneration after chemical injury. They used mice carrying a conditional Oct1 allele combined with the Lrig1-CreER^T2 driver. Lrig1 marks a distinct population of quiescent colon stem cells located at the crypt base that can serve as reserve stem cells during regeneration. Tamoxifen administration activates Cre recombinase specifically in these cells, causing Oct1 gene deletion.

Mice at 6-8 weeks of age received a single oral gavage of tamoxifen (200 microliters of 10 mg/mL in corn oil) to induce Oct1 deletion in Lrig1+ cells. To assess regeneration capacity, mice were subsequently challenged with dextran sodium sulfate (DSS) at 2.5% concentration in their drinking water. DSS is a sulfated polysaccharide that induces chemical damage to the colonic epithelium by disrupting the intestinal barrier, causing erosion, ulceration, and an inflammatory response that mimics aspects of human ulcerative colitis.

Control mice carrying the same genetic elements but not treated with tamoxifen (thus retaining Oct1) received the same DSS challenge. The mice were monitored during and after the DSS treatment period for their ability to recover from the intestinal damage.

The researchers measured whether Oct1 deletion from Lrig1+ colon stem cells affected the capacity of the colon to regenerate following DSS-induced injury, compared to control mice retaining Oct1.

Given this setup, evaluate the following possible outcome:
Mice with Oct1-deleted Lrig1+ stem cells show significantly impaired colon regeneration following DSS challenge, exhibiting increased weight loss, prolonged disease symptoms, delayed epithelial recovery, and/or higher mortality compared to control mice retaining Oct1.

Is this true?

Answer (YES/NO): YES